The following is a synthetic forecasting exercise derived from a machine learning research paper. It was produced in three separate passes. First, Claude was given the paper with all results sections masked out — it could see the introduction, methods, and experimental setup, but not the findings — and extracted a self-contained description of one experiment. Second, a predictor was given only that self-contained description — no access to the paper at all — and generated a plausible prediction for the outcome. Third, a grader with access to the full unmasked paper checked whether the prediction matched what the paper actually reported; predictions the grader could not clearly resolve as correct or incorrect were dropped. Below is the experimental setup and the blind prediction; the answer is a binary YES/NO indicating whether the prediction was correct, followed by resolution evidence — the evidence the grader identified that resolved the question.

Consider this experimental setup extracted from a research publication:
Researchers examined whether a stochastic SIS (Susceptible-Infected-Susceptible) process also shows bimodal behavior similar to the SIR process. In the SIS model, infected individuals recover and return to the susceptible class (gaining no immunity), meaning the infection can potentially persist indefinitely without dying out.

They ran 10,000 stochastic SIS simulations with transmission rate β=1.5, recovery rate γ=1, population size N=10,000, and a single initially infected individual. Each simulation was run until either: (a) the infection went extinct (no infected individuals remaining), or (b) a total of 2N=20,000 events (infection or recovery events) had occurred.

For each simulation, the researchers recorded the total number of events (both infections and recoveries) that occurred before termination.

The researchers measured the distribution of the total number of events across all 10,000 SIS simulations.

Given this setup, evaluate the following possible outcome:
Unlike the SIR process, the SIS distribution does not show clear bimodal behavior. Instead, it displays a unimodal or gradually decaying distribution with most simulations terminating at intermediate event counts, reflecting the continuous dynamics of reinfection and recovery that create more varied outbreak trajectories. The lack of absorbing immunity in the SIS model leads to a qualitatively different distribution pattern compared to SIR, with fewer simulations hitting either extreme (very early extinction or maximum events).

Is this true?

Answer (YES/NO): NO